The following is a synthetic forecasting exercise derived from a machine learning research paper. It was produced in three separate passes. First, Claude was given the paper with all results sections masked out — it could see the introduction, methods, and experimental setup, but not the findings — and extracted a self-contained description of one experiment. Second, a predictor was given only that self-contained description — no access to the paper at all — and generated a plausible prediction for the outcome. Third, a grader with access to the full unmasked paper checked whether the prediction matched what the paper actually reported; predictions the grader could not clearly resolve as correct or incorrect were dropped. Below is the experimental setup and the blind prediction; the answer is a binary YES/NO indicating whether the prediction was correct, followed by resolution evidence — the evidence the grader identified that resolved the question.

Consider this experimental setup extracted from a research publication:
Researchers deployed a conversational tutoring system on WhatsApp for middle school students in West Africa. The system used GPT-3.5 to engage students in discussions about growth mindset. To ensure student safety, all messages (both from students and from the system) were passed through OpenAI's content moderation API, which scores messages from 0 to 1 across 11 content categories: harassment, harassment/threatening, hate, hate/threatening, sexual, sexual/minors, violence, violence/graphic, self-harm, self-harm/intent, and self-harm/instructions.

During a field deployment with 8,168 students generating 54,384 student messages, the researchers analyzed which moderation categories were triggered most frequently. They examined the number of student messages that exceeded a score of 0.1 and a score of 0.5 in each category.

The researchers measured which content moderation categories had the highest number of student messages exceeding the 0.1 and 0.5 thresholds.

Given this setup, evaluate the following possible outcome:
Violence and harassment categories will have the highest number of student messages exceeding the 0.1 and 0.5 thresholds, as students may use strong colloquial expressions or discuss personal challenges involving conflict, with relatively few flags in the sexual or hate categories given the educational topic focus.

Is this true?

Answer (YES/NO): NO